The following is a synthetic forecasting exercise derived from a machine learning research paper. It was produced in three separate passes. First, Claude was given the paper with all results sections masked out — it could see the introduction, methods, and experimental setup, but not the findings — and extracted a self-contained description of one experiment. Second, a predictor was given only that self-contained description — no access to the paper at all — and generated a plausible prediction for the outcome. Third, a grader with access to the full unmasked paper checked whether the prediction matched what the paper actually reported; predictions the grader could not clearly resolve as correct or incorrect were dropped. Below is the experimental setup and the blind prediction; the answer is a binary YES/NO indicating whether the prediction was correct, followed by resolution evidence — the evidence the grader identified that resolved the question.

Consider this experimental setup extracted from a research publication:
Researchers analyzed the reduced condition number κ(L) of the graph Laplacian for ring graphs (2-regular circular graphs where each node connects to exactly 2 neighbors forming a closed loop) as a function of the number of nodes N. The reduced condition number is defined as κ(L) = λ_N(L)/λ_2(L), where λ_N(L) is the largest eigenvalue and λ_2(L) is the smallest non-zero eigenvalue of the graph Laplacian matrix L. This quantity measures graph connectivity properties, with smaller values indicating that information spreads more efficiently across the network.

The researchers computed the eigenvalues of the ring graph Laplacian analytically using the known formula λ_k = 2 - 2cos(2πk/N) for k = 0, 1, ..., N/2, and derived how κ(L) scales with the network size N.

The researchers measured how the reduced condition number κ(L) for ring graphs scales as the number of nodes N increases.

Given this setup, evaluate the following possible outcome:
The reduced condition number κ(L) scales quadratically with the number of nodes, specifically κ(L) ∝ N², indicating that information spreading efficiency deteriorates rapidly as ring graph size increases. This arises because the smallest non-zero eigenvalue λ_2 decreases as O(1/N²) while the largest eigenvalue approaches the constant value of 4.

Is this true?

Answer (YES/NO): YES